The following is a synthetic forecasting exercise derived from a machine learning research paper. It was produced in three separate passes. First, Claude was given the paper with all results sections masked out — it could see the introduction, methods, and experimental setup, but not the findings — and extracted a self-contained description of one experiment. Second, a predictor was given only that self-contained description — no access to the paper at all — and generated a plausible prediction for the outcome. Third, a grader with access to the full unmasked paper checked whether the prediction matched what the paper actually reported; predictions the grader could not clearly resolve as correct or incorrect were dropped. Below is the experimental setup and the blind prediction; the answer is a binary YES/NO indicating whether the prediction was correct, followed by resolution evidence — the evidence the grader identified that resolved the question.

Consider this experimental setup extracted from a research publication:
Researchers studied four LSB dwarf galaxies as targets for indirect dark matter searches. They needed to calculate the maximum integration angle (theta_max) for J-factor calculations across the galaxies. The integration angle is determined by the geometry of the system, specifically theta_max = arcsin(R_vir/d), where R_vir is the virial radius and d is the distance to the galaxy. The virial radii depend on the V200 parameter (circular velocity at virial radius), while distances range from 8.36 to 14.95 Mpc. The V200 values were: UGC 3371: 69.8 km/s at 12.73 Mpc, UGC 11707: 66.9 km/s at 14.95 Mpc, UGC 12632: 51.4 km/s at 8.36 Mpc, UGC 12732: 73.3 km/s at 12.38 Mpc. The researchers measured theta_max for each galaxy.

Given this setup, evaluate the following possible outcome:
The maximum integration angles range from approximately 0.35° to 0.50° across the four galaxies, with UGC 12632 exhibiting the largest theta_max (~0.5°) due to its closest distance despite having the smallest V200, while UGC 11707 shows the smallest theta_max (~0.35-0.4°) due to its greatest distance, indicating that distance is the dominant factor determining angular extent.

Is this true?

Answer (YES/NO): YES